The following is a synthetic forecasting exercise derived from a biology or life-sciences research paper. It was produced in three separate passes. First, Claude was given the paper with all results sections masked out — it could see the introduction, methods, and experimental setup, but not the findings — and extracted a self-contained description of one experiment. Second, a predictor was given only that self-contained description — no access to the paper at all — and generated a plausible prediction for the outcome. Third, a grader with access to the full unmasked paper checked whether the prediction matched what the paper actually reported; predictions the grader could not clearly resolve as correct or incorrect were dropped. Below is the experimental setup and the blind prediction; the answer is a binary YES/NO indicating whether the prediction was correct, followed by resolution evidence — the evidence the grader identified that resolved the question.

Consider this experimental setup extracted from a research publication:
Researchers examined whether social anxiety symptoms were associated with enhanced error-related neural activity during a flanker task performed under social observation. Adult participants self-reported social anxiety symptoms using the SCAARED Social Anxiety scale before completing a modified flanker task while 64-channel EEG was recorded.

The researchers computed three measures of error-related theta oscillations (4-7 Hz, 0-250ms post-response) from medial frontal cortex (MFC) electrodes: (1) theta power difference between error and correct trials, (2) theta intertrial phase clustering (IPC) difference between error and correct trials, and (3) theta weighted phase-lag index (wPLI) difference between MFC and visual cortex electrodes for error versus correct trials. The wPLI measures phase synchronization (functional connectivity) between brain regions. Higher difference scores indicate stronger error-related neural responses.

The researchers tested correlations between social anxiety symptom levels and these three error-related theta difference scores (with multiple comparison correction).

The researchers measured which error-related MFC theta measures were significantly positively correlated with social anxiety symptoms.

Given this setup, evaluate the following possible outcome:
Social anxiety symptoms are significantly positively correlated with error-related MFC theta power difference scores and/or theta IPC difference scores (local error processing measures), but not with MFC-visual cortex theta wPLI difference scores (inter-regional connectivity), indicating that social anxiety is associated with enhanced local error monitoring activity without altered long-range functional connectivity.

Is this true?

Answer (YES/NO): NO